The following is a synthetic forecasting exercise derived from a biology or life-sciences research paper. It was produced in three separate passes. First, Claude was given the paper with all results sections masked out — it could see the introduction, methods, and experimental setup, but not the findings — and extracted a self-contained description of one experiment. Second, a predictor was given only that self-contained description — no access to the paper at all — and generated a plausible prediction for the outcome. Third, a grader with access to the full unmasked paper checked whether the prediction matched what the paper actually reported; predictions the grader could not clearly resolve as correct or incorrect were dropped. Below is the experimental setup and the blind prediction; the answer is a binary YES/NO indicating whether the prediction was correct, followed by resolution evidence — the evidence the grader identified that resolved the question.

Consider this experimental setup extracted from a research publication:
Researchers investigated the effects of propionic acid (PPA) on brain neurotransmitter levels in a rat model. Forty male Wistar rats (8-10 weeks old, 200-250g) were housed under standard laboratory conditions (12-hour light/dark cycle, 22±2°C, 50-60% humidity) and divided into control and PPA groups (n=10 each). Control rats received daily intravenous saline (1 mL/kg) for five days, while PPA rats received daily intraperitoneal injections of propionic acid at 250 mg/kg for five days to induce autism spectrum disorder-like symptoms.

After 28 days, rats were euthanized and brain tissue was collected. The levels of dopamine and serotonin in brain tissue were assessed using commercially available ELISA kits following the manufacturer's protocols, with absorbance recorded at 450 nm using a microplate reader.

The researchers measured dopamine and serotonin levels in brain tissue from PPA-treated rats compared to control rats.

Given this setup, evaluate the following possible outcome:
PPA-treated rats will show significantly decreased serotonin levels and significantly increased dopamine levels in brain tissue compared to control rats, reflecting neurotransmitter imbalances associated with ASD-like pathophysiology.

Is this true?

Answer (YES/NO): NO